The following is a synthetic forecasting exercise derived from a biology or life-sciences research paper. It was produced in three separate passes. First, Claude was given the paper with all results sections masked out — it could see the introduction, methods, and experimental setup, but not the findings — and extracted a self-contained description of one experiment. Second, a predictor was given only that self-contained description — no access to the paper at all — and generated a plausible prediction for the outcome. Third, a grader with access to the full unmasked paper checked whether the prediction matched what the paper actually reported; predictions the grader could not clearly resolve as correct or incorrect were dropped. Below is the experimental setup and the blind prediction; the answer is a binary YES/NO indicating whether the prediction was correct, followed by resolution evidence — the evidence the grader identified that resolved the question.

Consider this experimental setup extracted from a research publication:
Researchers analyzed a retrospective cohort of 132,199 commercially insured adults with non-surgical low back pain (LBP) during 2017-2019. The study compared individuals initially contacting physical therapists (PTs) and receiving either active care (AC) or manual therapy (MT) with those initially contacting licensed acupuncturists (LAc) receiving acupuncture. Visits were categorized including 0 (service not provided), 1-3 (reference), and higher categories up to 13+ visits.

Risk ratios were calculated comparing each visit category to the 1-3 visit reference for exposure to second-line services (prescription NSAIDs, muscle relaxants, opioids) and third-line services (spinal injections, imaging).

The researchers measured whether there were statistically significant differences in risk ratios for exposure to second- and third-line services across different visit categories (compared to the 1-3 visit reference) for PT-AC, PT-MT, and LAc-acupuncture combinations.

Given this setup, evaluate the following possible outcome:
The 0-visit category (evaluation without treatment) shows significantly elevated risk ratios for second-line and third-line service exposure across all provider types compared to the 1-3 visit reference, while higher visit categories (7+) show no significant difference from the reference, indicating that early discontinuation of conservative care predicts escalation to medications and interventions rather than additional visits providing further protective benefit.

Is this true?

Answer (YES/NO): NO